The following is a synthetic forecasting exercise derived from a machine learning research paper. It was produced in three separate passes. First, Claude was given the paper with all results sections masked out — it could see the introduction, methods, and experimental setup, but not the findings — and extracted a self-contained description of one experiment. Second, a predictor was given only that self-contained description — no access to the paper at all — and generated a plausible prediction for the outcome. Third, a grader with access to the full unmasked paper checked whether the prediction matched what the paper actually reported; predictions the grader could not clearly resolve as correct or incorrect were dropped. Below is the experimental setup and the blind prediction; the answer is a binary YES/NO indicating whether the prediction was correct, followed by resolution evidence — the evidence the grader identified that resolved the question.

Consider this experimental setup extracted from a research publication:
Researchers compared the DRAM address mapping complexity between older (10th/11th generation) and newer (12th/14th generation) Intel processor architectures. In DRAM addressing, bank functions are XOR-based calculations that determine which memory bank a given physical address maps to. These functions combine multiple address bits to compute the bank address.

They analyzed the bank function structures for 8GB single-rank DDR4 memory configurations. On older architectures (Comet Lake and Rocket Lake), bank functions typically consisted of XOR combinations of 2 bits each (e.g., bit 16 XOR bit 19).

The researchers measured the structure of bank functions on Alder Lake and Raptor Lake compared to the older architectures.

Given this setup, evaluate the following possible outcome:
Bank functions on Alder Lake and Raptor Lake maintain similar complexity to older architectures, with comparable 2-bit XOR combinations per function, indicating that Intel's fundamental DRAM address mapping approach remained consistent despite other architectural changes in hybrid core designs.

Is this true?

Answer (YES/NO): NO